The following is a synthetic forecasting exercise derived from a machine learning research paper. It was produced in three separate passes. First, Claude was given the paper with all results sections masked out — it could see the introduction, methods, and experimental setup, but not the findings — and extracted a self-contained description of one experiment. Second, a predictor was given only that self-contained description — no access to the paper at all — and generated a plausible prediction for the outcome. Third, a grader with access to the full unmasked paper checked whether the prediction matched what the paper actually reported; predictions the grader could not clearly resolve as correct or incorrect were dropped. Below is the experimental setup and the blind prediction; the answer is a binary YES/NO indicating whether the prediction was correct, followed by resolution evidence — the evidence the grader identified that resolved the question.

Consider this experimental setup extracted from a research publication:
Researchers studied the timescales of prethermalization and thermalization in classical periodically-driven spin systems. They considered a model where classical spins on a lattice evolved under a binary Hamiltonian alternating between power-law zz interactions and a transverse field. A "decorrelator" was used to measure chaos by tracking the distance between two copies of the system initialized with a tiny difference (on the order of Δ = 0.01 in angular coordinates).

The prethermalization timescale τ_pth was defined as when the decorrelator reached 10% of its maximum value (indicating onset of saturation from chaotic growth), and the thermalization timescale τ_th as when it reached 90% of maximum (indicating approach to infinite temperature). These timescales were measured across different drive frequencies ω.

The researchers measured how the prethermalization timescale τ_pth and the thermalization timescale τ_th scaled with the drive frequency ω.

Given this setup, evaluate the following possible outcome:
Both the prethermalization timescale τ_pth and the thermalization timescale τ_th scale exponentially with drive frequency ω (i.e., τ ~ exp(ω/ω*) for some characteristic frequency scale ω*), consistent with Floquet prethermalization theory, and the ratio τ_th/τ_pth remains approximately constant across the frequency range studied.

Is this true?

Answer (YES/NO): NO